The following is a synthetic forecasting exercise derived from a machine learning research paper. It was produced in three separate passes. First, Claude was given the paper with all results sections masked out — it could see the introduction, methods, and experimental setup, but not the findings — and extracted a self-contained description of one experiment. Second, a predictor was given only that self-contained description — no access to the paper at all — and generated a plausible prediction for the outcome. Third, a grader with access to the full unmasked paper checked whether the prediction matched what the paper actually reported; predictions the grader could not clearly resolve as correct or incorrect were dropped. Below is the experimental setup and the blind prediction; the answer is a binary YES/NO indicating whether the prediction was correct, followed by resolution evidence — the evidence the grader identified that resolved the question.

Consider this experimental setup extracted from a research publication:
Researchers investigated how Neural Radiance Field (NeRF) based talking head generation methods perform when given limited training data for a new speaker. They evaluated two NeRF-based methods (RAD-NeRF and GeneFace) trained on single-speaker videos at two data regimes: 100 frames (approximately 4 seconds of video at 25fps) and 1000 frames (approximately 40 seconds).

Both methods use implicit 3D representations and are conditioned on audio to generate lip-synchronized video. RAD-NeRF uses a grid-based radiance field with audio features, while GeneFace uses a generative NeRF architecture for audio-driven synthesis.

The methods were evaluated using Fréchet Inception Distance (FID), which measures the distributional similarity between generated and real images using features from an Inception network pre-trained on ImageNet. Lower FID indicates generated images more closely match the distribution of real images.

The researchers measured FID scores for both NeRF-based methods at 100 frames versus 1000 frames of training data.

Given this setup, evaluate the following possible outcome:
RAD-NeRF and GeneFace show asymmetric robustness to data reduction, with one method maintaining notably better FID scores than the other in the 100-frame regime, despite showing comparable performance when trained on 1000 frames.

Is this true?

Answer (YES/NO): NO